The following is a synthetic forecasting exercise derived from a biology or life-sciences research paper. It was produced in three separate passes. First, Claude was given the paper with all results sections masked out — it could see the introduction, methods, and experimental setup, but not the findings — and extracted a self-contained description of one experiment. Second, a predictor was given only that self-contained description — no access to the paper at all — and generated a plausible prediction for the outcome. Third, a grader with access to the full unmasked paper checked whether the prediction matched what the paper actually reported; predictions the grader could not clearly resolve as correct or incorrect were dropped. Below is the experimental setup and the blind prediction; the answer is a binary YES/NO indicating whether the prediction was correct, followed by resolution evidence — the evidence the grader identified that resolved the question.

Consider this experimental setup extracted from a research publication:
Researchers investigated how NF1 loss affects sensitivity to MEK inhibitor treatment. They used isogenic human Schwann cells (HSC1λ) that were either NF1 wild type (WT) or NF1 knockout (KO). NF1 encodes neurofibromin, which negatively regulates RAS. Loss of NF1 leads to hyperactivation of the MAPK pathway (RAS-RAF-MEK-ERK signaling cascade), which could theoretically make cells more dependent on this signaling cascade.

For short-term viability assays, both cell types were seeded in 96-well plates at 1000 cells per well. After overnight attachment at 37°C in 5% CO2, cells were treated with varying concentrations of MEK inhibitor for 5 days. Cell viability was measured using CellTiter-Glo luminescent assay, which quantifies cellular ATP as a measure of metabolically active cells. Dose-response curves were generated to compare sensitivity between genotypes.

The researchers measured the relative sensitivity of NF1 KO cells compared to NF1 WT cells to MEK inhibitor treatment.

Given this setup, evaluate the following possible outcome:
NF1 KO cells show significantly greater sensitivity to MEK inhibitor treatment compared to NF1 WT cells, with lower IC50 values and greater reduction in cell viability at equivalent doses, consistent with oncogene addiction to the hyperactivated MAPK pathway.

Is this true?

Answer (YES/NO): YES